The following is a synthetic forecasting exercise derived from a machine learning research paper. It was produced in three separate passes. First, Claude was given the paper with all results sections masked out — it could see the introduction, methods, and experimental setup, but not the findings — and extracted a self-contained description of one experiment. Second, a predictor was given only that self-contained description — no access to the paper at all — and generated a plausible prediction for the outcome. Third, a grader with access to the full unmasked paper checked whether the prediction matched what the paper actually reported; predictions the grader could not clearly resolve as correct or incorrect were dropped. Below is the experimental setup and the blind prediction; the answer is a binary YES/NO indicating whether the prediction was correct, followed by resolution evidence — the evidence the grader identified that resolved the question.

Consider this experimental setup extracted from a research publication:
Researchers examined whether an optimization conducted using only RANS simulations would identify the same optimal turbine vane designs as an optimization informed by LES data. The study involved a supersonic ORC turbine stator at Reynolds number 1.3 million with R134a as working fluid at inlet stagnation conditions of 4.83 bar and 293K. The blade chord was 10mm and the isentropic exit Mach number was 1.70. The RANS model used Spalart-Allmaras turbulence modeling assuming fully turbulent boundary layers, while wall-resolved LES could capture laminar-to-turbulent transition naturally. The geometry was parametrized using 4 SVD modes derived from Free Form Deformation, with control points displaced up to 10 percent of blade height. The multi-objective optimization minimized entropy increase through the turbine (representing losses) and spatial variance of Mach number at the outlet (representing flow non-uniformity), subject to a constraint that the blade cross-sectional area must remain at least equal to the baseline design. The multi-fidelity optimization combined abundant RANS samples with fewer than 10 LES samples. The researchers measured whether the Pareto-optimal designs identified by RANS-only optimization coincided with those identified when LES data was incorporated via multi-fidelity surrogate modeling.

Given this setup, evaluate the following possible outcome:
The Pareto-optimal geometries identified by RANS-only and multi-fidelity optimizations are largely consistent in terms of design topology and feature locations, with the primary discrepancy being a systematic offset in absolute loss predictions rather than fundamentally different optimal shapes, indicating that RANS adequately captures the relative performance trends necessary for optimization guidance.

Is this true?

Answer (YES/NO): NO